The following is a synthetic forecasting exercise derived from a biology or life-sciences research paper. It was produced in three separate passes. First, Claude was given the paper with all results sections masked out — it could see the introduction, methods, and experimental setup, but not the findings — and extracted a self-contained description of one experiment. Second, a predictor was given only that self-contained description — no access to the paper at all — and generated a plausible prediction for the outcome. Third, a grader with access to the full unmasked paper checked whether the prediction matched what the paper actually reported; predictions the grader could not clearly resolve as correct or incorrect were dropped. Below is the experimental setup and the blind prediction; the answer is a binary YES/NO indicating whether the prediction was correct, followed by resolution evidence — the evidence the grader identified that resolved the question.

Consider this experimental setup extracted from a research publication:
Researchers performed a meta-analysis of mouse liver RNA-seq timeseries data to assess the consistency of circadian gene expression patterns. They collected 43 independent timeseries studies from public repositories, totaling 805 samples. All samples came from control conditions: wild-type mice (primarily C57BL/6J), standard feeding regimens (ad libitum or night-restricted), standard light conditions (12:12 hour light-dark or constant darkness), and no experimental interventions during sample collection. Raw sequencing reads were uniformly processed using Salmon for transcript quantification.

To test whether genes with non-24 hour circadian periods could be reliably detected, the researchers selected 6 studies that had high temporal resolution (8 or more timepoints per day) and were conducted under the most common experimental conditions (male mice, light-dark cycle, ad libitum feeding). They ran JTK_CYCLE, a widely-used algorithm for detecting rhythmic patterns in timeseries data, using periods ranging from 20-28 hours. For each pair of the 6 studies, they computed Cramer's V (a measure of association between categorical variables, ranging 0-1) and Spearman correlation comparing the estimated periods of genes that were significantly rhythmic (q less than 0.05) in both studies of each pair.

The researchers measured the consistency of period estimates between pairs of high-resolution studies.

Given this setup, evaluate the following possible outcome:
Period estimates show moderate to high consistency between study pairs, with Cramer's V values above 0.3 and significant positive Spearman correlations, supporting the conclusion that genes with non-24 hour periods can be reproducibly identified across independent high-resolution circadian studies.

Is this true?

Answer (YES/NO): NO